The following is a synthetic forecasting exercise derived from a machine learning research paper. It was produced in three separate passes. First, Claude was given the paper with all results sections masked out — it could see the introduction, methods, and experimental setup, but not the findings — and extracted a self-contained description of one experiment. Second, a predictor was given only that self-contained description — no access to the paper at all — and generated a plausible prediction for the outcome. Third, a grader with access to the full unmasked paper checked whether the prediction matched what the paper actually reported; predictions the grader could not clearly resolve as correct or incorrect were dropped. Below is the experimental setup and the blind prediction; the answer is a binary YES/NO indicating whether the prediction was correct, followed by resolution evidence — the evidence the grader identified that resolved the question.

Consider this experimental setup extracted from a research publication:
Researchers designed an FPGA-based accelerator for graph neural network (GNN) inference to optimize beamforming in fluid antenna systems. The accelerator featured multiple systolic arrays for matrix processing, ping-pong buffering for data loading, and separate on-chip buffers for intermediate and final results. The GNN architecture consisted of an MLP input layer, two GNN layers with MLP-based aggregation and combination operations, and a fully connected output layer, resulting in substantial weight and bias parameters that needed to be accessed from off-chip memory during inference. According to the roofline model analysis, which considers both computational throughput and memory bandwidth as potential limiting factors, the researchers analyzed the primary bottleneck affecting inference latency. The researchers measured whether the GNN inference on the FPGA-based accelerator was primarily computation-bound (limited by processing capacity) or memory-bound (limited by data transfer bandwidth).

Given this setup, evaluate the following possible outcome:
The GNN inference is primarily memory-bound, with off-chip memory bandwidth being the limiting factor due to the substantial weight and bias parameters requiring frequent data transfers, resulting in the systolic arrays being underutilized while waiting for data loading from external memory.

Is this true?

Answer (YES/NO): YES